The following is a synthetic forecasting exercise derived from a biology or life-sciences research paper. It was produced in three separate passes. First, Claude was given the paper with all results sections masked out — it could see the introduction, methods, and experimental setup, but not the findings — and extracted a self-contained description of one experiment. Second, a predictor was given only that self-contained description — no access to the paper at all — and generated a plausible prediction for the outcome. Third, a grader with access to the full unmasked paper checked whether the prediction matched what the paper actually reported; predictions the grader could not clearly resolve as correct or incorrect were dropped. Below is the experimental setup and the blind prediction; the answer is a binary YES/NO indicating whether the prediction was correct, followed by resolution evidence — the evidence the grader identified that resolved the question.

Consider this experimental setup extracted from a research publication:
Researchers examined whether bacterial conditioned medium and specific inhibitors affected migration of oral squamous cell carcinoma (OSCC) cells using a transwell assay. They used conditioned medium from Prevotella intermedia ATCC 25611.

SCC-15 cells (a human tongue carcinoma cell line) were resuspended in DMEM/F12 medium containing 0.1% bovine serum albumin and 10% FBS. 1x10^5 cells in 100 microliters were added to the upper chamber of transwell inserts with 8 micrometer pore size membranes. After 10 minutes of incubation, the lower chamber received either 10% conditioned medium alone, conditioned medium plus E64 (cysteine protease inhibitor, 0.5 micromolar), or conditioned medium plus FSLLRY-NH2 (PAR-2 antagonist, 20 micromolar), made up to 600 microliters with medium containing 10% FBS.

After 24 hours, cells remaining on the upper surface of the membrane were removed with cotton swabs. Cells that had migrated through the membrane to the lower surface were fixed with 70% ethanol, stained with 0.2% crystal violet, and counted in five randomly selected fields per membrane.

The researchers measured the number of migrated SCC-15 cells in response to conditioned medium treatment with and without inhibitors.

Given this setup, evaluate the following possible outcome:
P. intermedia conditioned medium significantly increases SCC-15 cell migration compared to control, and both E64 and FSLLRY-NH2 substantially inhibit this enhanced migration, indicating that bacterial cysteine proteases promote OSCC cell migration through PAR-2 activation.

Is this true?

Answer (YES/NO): YES